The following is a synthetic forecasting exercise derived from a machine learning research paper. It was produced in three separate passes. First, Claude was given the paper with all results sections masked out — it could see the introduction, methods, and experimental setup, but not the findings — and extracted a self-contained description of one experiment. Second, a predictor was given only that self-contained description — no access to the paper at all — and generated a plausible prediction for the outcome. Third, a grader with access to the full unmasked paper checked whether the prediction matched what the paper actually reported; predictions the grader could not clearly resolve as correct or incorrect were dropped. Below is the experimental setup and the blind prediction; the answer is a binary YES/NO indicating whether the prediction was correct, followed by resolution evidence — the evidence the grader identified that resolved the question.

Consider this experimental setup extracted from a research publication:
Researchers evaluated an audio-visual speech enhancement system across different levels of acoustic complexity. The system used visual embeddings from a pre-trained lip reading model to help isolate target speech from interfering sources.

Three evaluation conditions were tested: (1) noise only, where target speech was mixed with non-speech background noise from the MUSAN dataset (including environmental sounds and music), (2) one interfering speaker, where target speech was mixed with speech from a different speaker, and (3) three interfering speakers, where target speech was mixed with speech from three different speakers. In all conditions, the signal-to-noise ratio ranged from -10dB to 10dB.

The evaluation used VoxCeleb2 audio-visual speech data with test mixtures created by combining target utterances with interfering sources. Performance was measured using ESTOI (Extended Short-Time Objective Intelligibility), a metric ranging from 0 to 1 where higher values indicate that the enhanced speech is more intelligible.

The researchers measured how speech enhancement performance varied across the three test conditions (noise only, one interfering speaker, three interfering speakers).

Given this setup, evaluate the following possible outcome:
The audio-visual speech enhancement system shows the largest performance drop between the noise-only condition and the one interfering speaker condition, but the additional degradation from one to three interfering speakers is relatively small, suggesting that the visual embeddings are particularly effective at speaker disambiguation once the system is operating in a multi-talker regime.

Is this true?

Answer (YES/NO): NO